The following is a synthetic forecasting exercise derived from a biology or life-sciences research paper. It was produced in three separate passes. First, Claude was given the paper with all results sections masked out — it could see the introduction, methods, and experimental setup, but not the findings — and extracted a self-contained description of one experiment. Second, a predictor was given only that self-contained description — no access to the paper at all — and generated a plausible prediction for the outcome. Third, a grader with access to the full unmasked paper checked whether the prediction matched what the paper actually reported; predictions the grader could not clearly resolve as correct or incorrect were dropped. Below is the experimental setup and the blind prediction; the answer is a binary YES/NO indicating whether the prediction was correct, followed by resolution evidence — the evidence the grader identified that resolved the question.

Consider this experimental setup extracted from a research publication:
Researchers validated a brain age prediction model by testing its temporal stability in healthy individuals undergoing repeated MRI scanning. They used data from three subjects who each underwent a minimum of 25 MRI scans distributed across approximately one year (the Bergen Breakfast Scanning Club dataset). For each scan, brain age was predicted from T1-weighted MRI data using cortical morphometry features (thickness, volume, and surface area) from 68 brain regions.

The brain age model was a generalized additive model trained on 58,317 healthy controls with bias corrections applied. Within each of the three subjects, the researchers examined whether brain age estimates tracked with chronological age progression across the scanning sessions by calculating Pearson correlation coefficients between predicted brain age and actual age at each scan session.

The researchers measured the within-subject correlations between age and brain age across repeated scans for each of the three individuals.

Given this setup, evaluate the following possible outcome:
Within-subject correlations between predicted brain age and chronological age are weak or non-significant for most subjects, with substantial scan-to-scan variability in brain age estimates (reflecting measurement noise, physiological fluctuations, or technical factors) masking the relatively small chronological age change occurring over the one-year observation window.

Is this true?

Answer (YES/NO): YES